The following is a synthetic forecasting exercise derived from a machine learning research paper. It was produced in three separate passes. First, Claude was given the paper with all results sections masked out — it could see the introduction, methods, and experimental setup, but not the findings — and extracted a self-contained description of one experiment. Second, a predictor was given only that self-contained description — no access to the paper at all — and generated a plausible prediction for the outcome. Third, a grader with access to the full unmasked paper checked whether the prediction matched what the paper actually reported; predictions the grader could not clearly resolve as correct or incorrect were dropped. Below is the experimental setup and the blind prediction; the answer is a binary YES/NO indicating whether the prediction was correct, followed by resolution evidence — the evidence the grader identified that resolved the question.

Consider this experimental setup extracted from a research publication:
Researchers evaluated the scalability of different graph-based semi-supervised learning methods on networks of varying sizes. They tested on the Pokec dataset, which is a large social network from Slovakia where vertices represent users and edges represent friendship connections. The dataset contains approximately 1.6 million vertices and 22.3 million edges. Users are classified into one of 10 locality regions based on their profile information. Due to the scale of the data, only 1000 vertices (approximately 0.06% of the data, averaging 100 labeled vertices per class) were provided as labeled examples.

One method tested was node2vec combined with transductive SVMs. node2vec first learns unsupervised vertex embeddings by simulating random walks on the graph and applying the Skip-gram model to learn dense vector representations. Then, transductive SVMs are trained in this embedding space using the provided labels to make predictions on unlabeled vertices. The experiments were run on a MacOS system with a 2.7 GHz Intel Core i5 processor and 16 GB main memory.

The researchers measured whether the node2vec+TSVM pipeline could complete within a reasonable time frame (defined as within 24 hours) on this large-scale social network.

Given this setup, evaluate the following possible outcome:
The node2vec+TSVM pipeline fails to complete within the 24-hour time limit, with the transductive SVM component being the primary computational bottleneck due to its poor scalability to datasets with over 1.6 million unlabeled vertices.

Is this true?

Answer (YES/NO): NO